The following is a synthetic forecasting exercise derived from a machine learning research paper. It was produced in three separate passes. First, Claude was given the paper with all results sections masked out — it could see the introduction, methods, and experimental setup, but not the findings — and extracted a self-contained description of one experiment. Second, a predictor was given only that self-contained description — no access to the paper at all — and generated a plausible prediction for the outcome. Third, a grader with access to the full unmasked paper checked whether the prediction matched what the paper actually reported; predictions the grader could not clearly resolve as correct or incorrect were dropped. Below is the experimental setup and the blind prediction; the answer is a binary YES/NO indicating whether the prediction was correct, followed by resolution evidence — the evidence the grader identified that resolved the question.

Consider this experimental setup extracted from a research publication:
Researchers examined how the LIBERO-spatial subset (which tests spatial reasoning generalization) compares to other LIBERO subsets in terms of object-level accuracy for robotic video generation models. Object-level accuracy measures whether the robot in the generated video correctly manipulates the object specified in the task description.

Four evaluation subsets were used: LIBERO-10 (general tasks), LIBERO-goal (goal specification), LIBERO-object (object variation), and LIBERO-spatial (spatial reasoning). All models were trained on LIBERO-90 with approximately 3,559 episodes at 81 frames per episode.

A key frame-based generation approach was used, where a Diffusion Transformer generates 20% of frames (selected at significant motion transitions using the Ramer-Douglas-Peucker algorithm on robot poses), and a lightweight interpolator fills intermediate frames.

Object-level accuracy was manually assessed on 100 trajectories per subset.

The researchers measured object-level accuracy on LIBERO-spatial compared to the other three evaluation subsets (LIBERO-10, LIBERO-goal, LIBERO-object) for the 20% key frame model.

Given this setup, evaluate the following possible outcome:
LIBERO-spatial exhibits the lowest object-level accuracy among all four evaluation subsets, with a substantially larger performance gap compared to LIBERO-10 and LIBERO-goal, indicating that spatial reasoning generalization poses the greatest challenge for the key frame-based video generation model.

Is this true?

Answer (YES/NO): YES